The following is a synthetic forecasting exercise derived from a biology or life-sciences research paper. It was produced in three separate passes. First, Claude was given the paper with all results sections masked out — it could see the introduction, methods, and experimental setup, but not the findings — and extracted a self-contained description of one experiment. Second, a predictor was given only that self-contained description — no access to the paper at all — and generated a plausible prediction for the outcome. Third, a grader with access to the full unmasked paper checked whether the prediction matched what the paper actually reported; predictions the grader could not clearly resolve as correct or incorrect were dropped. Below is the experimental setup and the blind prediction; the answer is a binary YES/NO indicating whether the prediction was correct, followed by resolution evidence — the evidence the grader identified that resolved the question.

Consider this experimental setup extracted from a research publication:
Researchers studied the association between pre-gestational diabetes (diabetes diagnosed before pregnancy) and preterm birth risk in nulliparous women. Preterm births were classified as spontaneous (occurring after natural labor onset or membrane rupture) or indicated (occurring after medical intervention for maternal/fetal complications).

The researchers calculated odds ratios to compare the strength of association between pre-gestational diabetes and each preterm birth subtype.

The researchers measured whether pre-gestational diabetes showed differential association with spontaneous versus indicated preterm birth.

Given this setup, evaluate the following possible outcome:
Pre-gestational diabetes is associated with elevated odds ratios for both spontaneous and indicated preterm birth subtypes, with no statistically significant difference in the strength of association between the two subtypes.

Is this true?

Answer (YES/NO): NO